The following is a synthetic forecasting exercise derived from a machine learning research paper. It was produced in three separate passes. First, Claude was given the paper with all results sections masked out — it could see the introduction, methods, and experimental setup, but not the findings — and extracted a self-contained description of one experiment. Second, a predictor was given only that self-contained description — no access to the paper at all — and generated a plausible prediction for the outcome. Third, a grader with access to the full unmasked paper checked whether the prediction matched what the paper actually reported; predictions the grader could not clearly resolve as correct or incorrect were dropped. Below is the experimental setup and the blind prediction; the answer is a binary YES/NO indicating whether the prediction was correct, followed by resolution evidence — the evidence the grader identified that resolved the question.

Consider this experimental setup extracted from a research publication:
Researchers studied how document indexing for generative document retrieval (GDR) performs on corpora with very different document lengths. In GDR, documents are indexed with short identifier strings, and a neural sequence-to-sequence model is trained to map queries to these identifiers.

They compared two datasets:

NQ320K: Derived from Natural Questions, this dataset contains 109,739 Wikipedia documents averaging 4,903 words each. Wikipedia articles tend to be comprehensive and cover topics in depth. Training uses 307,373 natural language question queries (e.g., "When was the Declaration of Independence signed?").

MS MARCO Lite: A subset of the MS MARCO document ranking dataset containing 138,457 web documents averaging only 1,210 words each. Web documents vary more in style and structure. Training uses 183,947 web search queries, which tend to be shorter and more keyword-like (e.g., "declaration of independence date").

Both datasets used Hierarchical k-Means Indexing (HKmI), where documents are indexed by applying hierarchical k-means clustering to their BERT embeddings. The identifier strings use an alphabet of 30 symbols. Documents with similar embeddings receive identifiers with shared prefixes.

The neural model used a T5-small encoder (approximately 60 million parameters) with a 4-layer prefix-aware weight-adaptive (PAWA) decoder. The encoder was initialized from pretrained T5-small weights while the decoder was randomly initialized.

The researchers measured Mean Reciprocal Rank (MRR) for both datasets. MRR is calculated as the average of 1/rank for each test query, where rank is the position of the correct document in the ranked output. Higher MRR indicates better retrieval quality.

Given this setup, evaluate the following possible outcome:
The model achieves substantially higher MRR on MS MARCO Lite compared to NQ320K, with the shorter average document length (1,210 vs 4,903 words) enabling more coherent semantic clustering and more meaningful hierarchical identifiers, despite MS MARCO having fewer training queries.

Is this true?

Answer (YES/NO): NO